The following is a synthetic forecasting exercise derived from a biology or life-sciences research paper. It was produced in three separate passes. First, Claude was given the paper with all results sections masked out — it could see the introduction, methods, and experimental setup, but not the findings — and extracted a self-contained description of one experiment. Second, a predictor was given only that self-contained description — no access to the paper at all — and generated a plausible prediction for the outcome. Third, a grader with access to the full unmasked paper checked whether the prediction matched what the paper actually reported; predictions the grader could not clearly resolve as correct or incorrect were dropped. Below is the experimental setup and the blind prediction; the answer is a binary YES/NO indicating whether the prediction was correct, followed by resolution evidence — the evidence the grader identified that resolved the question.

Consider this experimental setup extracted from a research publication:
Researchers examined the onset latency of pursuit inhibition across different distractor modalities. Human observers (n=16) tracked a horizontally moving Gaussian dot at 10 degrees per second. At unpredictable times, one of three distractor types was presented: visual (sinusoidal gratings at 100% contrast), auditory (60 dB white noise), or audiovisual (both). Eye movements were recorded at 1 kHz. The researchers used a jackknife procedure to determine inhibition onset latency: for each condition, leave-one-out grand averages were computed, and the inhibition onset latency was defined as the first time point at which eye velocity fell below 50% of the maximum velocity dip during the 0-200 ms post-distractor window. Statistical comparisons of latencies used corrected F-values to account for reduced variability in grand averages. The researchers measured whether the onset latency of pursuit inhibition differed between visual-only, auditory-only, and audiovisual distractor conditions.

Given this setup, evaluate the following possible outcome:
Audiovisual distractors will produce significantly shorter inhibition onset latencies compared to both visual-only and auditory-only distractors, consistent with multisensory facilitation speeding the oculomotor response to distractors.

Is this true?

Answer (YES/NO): NO